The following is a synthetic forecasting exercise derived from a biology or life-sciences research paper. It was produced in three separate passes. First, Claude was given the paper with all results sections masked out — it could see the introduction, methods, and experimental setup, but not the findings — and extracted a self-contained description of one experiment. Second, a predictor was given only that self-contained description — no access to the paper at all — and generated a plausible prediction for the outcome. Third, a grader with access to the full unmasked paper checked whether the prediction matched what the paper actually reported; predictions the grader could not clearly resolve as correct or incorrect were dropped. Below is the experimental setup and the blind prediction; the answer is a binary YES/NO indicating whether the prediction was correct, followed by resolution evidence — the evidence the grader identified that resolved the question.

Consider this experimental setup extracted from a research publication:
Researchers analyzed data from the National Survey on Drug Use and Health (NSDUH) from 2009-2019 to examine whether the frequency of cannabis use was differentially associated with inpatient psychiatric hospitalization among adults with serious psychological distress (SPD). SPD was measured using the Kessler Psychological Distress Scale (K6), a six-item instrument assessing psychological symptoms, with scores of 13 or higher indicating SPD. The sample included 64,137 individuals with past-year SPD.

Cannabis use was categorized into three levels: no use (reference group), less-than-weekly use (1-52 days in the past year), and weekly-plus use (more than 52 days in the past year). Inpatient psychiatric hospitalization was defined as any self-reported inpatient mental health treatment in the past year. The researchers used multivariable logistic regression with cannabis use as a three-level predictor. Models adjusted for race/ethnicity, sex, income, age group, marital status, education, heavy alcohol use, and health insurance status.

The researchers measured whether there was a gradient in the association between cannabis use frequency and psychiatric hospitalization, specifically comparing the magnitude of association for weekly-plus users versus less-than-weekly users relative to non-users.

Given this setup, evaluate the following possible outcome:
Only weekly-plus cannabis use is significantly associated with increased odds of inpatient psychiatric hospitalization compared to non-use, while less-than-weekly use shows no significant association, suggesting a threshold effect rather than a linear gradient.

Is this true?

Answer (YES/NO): NO